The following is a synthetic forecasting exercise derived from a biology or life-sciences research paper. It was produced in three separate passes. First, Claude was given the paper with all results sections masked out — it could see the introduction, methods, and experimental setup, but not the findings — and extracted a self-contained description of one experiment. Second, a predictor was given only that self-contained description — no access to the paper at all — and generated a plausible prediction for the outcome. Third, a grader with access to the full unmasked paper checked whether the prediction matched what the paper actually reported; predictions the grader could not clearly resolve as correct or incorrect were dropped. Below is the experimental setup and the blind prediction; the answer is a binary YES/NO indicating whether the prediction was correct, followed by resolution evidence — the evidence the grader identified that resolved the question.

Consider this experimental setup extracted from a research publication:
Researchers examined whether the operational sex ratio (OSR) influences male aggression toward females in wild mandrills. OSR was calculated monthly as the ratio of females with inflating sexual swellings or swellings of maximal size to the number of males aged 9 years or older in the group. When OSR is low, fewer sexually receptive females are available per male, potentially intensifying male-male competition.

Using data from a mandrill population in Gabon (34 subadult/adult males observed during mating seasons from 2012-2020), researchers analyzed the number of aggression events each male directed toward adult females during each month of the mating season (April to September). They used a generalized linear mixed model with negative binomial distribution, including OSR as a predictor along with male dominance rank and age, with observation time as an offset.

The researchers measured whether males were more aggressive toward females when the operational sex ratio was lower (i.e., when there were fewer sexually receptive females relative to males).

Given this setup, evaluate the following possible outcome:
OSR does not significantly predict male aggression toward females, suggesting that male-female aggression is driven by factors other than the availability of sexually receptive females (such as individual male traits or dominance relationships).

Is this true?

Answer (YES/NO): YES